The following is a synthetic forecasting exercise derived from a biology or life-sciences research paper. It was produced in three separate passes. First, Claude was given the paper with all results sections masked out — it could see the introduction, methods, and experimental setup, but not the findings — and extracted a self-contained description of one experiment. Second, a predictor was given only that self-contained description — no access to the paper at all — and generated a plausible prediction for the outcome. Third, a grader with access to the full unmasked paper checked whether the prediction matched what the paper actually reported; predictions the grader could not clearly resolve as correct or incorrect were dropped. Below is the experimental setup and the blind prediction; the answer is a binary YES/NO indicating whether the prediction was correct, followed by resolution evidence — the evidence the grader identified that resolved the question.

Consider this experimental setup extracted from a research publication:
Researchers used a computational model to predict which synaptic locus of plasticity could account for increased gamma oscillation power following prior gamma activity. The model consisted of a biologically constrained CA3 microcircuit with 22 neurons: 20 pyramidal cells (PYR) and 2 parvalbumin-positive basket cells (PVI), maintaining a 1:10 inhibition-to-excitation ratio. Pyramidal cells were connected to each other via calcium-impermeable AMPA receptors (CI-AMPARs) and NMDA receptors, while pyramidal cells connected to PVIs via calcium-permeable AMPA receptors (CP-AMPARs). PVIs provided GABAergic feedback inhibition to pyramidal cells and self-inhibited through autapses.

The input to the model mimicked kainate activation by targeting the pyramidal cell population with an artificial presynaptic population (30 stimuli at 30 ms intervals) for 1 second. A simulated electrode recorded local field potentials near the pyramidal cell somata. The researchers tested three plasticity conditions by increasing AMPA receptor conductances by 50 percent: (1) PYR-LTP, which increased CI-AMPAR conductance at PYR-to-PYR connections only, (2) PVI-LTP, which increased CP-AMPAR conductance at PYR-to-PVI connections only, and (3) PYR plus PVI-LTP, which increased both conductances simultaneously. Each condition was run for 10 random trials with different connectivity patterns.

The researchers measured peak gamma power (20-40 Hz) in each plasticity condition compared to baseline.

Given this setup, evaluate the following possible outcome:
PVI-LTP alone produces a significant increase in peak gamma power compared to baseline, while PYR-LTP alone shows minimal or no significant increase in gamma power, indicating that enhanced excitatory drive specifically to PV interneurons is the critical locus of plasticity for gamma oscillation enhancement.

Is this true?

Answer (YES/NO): NO